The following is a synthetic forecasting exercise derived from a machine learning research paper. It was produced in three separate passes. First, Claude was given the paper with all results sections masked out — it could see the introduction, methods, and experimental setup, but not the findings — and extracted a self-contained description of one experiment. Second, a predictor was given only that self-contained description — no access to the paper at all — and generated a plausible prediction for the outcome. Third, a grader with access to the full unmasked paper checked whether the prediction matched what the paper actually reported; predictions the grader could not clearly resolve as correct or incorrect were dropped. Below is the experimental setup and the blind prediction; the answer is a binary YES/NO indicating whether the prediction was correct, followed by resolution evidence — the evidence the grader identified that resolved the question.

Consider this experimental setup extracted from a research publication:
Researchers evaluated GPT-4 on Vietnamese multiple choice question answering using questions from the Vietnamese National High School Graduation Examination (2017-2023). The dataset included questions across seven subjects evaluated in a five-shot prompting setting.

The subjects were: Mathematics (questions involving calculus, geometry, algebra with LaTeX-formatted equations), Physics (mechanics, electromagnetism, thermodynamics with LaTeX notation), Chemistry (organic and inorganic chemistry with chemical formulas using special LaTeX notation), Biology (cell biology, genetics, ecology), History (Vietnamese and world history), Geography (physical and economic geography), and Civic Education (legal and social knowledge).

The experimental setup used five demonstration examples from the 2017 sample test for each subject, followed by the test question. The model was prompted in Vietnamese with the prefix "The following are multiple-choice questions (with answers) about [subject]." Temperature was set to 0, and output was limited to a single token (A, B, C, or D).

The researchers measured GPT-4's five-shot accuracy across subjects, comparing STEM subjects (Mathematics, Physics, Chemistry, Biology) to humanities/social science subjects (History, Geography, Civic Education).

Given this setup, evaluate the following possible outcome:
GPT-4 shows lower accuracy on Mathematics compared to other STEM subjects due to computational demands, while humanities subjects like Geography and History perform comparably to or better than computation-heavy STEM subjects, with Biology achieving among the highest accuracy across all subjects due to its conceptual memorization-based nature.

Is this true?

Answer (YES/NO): NO